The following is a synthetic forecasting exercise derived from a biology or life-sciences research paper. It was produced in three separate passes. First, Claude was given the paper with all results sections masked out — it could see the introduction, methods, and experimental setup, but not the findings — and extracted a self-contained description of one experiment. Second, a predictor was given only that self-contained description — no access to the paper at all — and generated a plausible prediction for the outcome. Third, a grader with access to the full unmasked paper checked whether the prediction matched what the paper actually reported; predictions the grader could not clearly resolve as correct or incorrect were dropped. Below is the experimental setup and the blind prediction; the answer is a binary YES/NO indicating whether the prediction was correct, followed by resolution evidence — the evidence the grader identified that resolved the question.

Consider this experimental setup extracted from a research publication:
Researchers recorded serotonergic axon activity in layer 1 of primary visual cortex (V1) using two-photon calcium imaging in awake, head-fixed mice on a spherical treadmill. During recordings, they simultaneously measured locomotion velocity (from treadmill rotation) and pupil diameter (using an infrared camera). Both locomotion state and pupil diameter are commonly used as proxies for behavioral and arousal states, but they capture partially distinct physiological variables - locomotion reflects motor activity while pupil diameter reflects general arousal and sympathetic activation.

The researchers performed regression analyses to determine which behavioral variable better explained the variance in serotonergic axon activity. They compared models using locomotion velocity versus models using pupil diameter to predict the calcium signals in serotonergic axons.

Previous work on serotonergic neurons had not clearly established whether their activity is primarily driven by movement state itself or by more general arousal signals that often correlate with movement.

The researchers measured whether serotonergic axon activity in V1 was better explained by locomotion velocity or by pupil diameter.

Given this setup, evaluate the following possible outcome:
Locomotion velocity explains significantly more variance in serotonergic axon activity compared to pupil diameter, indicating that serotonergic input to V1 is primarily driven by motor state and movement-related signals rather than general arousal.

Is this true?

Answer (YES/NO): NO